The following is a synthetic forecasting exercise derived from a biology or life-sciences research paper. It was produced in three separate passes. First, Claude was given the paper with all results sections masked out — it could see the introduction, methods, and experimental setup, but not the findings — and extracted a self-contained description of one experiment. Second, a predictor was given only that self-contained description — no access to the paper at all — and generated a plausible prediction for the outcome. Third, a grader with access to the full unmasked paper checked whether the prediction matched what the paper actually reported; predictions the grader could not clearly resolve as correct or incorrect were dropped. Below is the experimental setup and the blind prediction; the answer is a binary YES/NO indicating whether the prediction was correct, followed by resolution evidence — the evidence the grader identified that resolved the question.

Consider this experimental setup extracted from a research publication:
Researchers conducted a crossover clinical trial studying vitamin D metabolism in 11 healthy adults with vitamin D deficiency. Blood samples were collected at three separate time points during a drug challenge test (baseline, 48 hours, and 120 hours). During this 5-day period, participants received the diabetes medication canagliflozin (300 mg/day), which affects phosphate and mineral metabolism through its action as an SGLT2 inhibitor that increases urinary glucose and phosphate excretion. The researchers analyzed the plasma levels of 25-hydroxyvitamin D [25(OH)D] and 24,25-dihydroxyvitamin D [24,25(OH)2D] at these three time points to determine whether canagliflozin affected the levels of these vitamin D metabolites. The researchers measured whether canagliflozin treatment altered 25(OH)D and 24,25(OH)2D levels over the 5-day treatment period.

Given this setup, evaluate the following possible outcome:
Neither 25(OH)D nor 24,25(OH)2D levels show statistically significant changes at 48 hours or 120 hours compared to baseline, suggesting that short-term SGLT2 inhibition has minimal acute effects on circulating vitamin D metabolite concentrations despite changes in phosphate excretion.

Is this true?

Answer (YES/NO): YES